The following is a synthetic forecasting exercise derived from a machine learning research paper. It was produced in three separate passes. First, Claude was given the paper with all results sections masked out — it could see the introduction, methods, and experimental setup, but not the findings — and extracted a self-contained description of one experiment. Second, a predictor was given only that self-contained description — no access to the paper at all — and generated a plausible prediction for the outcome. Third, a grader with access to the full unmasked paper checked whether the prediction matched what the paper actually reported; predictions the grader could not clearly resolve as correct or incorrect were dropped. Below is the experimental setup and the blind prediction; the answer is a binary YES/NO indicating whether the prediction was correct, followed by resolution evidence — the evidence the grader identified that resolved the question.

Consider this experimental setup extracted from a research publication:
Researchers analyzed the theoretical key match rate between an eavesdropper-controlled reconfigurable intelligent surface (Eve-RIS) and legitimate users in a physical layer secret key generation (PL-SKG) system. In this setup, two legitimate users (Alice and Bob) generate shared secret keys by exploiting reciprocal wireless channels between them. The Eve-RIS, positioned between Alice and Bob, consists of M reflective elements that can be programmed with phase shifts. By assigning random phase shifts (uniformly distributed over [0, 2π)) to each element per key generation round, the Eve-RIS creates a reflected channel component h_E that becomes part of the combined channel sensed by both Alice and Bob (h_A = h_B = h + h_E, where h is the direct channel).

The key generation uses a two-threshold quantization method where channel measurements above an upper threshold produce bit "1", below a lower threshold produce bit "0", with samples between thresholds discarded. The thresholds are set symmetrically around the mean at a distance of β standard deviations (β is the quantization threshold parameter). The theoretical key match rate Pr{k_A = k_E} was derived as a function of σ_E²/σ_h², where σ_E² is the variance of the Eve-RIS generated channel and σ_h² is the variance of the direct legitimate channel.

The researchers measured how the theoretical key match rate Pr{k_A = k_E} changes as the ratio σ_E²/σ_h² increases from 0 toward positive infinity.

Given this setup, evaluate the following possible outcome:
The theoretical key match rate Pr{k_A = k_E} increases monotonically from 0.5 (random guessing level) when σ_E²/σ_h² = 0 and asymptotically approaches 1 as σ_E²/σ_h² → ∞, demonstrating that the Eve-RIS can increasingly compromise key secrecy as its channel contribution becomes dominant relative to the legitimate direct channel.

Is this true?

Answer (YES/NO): NO